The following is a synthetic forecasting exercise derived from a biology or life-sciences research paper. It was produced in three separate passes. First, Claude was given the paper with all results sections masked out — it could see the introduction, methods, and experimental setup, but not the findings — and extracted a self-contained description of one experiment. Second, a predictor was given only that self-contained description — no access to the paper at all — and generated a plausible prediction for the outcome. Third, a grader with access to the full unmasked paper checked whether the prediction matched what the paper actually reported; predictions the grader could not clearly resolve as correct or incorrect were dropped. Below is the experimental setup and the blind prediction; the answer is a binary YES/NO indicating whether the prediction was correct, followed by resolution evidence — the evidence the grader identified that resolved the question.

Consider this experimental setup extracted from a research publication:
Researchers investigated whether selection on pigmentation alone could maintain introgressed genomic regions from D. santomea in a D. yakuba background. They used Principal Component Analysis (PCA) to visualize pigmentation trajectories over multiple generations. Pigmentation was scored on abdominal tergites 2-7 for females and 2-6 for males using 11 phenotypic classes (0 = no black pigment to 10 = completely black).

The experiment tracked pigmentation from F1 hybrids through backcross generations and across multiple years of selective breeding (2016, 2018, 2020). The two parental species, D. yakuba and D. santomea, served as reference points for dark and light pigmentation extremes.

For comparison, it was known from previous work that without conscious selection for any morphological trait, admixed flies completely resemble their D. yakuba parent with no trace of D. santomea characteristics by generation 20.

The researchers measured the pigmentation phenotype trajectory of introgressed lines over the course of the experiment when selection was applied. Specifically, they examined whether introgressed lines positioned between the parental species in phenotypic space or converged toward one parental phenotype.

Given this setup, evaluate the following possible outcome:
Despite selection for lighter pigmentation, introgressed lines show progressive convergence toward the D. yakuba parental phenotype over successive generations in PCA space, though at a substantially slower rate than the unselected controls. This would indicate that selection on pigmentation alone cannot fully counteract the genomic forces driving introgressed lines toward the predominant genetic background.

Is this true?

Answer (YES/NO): NO